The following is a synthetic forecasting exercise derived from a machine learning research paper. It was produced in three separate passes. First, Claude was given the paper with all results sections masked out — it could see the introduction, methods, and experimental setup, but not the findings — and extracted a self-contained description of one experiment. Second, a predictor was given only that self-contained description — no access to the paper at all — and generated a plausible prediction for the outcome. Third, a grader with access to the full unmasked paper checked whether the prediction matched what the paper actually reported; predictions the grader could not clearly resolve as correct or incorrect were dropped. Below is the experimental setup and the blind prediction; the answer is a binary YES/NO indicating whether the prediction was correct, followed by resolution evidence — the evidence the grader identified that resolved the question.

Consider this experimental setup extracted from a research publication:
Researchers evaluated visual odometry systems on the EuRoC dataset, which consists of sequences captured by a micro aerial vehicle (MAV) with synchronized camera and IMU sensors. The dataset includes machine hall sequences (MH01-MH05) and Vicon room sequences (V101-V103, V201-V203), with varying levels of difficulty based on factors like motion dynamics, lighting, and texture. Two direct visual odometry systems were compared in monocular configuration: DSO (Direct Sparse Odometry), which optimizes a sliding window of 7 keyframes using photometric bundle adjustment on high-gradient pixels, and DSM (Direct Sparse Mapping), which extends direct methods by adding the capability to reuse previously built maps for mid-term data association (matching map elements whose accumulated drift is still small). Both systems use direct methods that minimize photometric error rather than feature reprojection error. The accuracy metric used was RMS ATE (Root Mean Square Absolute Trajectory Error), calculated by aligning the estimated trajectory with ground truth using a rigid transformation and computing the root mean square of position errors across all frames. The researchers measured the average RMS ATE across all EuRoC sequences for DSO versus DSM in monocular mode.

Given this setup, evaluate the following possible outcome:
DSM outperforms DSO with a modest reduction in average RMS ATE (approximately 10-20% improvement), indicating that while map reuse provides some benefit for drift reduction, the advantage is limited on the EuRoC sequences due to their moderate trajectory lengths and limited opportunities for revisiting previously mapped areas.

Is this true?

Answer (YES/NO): NO